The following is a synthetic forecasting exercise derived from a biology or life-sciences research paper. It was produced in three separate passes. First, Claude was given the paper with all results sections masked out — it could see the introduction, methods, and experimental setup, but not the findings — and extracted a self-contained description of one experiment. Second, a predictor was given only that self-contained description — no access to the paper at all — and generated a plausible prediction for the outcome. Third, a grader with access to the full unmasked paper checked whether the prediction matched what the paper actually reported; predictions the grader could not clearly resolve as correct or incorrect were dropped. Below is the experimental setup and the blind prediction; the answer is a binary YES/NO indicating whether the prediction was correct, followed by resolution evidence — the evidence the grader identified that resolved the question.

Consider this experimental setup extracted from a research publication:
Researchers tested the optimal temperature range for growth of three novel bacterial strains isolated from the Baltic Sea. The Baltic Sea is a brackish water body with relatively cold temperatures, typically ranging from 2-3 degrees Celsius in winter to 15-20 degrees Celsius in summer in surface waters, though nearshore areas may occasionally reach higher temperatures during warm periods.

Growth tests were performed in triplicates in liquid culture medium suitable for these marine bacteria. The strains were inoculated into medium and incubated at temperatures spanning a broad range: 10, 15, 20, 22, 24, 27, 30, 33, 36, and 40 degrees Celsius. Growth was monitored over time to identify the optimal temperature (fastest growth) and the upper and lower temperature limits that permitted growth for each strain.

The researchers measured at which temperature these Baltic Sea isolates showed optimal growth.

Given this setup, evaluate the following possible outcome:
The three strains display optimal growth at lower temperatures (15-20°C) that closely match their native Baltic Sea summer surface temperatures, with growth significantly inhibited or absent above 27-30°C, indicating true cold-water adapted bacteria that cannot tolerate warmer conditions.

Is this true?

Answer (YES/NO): NO